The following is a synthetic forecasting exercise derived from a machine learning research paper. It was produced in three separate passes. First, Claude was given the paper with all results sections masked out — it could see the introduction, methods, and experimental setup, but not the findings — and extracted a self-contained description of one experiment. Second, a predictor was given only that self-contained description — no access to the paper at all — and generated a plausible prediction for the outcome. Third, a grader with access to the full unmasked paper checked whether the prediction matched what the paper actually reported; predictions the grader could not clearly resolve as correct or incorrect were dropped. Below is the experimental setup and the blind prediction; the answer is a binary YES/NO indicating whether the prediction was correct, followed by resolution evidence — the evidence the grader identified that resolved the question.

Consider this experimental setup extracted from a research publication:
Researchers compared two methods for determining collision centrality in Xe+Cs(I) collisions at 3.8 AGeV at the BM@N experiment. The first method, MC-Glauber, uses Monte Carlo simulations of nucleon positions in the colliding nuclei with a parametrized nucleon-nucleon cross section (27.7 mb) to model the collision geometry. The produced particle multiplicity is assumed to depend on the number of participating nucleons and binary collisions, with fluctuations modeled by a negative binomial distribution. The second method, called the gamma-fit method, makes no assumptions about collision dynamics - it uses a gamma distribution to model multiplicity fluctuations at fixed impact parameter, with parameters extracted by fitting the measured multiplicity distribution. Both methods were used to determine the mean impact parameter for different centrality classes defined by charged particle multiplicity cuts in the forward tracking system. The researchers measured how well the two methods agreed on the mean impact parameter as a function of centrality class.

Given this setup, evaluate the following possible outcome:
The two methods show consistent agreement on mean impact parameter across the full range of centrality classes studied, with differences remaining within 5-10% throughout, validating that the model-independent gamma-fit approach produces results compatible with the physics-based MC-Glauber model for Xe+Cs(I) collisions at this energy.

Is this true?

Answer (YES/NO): NO